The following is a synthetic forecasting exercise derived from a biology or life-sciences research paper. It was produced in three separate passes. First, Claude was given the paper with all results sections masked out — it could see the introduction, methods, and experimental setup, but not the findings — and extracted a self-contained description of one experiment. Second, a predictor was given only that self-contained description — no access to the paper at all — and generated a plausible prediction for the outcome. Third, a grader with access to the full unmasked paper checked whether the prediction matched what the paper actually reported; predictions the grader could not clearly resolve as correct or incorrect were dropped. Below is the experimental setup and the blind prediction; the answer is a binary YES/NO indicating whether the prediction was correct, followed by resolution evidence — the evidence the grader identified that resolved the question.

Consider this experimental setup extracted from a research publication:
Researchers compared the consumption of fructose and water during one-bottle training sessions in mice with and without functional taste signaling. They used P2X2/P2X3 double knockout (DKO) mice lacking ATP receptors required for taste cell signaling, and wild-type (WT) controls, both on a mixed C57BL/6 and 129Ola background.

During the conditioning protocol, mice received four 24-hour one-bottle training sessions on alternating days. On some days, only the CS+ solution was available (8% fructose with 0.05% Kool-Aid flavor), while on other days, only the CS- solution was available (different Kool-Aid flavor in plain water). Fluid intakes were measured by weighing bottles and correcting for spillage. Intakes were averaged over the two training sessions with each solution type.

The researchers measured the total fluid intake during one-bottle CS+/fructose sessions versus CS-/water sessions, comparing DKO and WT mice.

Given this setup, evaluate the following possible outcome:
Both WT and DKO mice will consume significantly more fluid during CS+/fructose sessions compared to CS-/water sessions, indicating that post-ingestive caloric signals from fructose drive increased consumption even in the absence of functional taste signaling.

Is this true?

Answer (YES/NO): NO